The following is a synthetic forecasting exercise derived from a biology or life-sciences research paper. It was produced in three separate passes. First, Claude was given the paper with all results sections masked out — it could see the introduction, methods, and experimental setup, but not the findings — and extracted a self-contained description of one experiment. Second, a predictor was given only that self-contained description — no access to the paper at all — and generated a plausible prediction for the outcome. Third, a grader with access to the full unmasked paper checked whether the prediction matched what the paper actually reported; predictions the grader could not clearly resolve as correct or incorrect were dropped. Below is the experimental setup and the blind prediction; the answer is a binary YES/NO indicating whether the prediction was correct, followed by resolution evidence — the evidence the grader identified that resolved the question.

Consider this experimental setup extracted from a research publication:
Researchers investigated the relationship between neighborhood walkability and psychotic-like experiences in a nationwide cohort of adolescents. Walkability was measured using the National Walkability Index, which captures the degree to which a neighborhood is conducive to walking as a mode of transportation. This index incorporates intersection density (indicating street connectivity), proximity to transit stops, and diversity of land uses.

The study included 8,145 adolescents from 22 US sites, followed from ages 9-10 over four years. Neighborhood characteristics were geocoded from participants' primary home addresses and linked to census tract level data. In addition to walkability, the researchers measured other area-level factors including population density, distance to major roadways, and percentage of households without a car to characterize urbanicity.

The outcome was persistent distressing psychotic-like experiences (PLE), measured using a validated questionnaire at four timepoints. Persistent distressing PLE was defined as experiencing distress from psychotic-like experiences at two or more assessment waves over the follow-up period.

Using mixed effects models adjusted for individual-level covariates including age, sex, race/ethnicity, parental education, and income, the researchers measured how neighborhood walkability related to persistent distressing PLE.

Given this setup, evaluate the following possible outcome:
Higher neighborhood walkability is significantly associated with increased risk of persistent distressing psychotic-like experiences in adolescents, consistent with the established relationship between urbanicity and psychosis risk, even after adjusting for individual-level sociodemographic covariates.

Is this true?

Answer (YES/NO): NO